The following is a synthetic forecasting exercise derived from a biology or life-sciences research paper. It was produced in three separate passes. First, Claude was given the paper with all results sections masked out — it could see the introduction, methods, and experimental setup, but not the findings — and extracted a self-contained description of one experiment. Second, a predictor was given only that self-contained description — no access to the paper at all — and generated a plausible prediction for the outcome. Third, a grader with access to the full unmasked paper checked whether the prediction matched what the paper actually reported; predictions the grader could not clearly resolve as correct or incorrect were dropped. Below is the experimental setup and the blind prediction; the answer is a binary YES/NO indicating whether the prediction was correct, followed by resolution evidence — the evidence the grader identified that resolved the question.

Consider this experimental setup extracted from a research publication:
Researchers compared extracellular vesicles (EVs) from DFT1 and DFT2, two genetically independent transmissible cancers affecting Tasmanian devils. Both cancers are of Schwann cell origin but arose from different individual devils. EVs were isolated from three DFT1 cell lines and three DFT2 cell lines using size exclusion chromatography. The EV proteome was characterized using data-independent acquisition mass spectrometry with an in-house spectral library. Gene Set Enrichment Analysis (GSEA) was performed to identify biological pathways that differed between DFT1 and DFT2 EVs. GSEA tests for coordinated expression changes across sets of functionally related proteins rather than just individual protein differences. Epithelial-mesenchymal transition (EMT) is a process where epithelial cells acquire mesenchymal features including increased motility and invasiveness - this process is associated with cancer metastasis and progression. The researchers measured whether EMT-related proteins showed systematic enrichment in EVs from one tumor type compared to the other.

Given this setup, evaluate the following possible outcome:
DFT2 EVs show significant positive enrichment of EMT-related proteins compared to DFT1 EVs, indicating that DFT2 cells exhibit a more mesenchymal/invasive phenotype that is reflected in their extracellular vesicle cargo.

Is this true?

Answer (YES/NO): YES